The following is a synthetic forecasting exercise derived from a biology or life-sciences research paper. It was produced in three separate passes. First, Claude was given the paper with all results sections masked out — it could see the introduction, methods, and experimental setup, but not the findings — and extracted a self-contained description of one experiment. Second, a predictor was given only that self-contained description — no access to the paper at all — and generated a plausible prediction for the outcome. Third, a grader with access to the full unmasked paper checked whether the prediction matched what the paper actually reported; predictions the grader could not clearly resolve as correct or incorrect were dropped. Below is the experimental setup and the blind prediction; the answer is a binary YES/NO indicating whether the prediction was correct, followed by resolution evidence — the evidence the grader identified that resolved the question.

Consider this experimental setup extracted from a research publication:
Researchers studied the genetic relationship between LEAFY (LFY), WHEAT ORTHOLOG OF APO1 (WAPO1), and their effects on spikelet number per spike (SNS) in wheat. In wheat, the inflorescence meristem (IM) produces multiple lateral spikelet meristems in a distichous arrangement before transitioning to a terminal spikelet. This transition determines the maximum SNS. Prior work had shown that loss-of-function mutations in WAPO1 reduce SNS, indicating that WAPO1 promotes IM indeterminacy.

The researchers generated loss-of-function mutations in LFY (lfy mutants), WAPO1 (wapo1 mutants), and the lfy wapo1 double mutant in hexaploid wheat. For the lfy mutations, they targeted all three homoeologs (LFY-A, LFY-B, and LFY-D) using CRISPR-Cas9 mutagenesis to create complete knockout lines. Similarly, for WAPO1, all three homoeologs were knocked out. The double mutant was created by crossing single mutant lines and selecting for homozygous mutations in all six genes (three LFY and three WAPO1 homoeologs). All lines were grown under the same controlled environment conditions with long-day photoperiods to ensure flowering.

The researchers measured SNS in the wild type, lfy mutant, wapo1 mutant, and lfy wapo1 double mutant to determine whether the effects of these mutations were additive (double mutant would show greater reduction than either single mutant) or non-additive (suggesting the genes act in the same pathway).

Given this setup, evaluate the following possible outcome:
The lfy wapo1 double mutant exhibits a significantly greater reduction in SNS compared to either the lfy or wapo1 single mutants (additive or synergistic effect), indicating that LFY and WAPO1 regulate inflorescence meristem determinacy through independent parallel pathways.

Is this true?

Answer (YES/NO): NO